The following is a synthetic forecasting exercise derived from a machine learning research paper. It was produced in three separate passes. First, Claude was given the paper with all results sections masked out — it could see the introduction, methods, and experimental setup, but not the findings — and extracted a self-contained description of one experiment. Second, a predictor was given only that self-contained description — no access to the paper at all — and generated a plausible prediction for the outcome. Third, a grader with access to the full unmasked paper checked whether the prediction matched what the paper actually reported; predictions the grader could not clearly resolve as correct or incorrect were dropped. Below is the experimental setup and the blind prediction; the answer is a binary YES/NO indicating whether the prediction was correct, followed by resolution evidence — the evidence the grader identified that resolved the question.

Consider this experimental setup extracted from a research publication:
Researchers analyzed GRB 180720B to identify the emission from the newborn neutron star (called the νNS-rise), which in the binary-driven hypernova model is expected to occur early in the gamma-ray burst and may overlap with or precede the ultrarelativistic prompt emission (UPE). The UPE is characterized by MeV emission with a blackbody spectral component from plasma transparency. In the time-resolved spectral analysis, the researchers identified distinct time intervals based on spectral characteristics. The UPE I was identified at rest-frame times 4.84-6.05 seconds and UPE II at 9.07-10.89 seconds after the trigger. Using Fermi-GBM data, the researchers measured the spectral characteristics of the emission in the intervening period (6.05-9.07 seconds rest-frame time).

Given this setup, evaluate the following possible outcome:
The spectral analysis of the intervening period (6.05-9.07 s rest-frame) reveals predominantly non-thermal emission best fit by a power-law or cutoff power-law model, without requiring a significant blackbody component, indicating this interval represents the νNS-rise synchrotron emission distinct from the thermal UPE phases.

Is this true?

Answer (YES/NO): YES